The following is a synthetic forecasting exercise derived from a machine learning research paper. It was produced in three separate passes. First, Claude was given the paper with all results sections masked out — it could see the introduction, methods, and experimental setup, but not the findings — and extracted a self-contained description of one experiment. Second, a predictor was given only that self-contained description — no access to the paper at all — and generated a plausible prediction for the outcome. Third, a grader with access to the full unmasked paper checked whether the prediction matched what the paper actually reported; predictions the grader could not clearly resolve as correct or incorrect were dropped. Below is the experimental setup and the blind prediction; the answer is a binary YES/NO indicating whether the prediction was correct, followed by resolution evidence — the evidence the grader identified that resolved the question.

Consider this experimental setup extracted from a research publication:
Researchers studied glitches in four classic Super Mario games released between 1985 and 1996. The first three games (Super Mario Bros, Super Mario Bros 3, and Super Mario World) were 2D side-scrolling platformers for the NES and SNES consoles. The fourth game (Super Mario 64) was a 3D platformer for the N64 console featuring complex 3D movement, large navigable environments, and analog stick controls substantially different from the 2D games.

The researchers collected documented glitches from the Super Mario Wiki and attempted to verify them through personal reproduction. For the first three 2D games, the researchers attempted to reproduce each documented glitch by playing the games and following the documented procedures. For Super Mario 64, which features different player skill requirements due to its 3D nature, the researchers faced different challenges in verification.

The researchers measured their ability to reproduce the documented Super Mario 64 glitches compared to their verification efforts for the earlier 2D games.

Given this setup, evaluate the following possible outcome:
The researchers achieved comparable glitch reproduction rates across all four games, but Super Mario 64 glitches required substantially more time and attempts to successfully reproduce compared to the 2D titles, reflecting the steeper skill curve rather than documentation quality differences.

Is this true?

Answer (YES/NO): NO